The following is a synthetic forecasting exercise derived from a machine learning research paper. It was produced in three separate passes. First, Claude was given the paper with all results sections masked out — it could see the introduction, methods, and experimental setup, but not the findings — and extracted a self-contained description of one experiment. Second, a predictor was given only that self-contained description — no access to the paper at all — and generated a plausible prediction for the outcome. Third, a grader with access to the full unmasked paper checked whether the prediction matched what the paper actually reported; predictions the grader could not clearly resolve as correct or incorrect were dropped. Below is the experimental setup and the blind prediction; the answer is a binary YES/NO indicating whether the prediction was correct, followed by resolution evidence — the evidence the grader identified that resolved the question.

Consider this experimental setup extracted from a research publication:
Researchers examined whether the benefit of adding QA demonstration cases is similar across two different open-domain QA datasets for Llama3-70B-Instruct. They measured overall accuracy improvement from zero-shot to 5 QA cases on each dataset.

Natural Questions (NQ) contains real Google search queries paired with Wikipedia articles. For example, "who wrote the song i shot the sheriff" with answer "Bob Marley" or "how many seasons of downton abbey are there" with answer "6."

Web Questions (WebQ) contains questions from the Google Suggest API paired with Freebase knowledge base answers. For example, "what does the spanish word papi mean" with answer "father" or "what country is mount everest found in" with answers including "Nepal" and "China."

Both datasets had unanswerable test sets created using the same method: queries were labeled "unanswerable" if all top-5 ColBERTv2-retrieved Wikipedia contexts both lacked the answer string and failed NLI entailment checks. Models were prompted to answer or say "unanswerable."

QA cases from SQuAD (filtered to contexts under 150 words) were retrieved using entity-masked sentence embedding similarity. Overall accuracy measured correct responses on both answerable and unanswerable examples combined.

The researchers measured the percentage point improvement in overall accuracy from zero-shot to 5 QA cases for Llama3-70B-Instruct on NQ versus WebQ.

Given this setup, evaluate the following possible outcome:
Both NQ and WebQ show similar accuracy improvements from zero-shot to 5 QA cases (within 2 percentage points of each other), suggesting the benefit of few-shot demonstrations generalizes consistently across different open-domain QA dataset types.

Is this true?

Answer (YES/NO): NO